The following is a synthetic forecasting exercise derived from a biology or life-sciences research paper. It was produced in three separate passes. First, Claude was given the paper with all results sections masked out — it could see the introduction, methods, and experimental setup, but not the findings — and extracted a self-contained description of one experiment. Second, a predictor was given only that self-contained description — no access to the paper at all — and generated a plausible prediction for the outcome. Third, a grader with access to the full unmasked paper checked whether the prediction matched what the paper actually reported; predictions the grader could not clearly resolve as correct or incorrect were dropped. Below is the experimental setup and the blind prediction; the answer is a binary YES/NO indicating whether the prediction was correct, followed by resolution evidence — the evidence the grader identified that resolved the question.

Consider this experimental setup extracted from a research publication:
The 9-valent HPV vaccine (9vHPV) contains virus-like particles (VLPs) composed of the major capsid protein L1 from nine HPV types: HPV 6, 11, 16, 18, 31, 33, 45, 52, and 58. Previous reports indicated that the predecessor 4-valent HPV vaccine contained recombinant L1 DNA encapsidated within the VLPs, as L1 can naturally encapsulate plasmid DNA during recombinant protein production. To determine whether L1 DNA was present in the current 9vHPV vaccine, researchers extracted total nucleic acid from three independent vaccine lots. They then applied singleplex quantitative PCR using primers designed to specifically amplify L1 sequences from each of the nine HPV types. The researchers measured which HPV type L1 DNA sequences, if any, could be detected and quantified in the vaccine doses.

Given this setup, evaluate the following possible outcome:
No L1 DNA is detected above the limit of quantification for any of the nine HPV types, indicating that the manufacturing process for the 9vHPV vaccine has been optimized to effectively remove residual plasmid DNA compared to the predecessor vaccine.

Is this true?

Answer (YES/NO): NO